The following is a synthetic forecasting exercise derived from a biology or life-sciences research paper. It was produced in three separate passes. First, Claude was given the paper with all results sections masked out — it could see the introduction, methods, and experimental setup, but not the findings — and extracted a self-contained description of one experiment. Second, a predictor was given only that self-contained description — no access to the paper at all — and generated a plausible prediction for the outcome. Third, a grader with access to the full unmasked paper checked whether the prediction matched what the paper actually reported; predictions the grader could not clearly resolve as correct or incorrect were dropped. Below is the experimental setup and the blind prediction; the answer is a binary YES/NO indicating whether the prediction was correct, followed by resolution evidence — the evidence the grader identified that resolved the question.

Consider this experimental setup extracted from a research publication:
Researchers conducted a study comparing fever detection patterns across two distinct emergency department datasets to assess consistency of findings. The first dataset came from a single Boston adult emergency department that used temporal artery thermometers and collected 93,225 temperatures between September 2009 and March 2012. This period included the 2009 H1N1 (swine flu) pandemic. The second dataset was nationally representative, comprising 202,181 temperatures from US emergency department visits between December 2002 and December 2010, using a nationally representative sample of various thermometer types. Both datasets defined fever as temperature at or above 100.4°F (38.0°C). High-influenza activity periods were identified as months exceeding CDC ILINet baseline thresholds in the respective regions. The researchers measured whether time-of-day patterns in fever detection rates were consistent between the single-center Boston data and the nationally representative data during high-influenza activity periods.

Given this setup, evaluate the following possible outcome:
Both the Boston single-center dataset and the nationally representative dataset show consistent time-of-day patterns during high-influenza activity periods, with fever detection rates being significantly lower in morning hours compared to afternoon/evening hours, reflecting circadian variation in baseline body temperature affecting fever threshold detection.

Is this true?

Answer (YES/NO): YES